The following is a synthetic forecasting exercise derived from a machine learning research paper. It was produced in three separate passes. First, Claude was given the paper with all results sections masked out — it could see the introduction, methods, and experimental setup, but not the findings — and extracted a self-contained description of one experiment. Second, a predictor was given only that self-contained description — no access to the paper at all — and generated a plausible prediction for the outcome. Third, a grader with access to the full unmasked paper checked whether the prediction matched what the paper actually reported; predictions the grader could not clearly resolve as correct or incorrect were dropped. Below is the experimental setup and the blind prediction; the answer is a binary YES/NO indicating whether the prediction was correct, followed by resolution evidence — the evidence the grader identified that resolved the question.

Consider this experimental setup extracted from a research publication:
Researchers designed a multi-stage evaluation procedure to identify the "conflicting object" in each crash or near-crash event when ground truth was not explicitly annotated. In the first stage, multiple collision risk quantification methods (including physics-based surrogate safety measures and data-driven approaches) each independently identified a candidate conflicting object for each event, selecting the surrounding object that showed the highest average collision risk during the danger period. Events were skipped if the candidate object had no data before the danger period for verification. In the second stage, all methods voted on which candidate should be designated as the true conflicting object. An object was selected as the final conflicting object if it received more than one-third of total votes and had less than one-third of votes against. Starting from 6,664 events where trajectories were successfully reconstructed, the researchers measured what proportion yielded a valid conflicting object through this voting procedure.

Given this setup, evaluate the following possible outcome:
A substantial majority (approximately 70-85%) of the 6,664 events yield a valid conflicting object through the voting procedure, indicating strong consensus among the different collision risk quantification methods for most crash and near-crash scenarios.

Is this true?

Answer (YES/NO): NO